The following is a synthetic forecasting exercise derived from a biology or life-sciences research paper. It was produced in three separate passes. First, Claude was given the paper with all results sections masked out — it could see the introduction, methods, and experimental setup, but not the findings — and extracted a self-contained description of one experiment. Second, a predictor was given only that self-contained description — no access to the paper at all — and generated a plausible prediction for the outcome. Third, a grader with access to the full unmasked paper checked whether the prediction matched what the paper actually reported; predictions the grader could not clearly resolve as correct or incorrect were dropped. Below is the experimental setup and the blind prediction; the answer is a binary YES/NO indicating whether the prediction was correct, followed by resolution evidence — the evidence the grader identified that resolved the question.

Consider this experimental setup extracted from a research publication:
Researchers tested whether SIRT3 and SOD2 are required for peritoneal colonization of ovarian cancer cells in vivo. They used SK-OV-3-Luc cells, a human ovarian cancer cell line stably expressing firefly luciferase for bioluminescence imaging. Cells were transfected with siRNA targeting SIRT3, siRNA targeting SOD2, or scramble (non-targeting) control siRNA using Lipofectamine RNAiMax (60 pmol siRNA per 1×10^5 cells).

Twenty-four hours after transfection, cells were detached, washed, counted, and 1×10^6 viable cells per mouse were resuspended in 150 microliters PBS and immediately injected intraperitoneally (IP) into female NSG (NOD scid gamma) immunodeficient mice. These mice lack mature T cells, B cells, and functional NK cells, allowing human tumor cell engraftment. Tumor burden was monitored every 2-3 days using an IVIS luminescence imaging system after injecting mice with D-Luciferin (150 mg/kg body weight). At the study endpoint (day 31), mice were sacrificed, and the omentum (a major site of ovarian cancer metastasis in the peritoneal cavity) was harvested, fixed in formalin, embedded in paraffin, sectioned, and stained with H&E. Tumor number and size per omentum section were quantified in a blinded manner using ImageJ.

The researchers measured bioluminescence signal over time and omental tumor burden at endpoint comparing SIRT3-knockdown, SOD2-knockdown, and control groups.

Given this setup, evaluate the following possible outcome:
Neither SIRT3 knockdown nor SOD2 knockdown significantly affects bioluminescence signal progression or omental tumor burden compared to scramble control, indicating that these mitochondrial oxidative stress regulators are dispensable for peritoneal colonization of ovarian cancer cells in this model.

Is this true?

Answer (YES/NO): NO